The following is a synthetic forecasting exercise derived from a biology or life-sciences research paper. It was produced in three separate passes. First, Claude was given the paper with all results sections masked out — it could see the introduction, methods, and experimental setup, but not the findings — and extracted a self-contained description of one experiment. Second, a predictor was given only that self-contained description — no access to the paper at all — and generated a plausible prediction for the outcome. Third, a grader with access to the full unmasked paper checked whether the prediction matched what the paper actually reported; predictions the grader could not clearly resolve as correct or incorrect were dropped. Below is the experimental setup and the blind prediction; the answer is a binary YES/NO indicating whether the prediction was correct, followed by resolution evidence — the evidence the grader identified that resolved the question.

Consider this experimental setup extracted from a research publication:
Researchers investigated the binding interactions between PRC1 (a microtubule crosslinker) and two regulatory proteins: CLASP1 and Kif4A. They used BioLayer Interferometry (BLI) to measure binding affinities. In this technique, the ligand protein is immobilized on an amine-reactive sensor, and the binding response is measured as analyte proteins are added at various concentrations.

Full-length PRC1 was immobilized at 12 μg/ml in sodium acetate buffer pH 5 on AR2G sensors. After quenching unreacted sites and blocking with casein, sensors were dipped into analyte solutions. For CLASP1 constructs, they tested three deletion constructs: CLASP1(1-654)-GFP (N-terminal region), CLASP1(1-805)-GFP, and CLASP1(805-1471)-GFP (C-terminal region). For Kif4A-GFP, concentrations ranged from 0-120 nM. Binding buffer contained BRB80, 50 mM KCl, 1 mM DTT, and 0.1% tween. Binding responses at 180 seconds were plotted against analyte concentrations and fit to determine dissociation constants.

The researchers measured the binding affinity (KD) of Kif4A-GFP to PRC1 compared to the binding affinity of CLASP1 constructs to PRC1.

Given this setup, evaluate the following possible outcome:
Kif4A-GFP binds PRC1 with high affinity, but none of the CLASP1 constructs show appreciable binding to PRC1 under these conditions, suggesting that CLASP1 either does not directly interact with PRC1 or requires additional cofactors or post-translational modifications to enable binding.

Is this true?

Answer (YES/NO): NO